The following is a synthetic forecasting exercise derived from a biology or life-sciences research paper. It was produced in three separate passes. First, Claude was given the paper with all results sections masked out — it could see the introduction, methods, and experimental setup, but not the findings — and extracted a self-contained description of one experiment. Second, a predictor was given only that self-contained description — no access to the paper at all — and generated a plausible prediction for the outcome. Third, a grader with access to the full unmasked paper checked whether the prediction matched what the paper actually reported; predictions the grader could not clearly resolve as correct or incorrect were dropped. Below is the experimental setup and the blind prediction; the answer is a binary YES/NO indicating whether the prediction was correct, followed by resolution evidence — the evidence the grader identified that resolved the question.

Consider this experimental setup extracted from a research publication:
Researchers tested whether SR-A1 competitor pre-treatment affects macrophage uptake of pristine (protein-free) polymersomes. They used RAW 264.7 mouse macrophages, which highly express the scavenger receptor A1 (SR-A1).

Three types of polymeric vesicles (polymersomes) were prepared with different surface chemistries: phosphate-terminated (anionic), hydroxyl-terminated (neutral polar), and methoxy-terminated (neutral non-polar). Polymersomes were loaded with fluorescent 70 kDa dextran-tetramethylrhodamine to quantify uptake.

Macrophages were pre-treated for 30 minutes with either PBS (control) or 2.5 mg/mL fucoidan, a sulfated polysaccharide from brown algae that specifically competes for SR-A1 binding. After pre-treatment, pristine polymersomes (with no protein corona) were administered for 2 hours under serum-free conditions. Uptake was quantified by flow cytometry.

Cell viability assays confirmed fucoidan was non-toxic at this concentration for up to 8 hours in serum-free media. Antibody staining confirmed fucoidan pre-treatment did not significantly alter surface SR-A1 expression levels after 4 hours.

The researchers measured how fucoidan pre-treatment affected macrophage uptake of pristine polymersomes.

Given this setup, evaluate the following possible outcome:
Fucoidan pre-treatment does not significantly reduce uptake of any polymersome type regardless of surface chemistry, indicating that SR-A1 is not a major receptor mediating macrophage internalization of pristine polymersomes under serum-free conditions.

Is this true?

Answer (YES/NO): YES